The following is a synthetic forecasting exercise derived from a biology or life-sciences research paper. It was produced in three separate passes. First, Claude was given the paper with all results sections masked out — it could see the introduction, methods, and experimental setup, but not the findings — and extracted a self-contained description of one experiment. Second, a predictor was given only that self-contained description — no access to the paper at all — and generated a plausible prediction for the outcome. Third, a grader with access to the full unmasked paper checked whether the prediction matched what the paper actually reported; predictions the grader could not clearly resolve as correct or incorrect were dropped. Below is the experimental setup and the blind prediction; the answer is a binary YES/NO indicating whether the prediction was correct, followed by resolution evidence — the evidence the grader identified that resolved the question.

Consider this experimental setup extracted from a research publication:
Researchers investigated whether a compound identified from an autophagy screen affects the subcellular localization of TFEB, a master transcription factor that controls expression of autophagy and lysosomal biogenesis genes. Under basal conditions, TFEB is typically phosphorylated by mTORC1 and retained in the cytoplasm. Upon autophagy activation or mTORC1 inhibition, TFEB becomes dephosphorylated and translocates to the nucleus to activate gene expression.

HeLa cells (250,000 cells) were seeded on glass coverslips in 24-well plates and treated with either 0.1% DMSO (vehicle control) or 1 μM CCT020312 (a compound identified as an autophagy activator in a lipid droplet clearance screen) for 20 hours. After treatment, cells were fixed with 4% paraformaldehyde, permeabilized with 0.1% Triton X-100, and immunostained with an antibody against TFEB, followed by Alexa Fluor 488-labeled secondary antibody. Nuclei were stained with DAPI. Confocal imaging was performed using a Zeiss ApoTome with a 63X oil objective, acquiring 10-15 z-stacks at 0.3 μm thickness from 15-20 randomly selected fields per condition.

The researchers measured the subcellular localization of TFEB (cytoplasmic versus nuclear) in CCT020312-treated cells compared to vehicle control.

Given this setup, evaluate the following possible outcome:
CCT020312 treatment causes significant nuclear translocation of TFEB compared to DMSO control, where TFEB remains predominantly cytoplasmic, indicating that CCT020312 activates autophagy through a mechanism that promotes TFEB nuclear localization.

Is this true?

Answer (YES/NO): YES